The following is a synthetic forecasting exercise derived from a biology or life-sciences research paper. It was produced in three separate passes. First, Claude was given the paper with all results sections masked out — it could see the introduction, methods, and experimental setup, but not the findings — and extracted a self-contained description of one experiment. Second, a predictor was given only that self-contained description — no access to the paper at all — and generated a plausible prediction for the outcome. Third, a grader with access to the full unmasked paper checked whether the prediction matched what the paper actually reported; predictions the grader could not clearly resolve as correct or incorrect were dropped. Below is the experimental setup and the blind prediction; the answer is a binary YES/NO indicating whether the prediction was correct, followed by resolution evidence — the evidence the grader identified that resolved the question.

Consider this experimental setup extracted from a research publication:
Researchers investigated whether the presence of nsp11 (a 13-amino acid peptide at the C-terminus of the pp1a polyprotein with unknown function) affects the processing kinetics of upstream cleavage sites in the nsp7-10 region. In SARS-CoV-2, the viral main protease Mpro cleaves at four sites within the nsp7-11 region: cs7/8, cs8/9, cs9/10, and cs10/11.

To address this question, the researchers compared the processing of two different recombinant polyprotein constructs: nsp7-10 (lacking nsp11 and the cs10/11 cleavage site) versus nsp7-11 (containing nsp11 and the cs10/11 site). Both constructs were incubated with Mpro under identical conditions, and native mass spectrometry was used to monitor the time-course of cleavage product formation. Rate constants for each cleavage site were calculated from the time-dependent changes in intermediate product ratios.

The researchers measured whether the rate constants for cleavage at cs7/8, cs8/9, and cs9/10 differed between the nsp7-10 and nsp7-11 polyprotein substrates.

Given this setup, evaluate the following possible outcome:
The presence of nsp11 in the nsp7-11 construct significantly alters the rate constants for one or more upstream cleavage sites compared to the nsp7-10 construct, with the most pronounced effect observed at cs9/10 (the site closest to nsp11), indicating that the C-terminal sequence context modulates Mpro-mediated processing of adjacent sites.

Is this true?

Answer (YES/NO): NO